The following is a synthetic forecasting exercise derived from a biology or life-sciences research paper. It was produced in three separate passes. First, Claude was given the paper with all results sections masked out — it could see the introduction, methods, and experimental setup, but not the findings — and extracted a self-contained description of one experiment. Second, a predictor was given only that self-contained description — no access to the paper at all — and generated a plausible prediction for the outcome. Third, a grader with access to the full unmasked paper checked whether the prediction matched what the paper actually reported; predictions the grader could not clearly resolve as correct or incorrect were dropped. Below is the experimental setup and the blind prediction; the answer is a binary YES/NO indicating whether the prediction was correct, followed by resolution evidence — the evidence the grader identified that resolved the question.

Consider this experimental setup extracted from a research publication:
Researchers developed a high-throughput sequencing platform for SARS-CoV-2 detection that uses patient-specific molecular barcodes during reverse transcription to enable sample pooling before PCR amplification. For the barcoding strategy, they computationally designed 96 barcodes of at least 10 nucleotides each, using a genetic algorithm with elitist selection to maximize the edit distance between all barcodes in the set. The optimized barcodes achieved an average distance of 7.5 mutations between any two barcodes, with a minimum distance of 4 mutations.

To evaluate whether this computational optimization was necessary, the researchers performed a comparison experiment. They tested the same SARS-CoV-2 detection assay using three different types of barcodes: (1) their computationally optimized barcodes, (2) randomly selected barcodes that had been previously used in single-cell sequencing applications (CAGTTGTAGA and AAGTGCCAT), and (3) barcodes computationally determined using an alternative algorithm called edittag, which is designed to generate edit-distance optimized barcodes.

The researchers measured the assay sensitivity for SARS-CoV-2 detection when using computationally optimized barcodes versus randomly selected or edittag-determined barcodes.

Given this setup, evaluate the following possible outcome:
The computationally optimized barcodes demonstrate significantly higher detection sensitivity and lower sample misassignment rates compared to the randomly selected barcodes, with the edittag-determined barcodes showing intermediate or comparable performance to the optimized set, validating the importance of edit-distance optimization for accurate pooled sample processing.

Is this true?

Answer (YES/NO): NO